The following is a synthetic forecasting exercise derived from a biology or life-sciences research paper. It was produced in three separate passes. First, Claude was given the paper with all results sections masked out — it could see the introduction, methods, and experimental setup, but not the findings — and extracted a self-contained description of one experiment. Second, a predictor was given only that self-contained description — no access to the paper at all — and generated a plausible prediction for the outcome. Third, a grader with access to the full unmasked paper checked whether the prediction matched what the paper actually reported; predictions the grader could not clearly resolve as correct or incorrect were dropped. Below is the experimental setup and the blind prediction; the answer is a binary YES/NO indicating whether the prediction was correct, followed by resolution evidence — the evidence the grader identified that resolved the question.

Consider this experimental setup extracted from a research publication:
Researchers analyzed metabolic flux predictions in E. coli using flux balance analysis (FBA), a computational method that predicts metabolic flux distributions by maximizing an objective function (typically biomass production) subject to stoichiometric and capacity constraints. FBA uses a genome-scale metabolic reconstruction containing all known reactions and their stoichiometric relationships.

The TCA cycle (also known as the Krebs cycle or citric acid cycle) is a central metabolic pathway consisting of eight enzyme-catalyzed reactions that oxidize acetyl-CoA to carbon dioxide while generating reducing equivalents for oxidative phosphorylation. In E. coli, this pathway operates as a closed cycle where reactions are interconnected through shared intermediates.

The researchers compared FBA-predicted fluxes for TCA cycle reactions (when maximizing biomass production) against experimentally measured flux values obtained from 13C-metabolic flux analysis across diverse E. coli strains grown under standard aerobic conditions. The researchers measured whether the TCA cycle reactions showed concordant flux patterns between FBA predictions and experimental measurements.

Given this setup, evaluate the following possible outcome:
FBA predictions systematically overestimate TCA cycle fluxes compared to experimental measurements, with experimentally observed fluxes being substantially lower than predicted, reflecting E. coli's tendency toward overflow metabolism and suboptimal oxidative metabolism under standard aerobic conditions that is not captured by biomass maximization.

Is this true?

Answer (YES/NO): NO